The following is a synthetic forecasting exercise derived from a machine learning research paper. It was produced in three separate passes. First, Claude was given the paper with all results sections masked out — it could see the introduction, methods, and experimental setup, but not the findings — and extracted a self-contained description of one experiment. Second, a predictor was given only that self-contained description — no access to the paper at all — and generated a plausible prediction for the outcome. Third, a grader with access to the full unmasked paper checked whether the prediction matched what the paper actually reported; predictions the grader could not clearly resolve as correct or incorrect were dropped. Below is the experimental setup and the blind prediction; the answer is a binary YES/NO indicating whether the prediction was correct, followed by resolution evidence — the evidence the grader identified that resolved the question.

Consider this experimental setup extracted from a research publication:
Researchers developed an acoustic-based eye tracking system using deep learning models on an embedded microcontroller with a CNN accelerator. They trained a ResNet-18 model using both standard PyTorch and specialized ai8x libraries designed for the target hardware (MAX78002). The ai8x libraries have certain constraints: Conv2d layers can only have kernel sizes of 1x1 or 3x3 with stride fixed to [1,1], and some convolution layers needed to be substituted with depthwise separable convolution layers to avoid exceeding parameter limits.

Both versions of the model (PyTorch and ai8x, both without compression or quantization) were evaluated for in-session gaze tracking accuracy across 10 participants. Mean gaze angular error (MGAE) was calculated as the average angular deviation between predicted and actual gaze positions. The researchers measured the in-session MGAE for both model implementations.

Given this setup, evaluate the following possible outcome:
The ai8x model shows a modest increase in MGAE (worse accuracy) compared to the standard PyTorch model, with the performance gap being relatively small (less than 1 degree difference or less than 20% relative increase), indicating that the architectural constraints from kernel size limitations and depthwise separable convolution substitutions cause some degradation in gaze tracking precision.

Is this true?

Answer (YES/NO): YES